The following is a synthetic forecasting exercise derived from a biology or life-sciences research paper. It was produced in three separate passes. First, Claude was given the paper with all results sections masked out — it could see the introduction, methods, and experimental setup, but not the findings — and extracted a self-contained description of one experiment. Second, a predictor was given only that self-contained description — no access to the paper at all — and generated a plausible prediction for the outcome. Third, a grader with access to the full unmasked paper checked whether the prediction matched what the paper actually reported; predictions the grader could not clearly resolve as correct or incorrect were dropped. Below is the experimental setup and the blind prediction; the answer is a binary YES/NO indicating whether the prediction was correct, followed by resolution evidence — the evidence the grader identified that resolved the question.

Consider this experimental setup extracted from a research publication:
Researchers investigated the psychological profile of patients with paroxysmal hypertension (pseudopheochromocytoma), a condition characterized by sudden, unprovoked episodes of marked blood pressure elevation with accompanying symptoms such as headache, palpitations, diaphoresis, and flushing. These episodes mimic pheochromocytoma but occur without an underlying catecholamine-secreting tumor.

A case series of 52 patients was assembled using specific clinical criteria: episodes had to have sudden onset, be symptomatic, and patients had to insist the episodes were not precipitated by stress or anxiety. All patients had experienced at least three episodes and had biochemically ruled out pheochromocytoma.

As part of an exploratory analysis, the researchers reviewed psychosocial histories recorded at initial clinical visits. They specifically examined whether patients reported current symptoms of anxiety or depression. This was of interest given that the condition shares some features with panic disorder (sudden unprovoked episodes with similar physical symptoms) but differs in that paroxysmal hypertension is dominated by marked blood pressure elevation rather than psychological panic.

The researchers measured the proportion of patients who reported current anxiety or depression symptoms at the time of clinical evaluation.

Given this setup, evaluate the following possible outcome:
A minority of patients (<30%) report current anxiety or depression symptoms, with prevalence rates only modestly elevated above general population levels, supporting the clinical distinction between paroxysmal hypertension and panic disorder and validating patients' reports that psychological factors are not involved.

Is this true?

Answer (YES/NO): NO